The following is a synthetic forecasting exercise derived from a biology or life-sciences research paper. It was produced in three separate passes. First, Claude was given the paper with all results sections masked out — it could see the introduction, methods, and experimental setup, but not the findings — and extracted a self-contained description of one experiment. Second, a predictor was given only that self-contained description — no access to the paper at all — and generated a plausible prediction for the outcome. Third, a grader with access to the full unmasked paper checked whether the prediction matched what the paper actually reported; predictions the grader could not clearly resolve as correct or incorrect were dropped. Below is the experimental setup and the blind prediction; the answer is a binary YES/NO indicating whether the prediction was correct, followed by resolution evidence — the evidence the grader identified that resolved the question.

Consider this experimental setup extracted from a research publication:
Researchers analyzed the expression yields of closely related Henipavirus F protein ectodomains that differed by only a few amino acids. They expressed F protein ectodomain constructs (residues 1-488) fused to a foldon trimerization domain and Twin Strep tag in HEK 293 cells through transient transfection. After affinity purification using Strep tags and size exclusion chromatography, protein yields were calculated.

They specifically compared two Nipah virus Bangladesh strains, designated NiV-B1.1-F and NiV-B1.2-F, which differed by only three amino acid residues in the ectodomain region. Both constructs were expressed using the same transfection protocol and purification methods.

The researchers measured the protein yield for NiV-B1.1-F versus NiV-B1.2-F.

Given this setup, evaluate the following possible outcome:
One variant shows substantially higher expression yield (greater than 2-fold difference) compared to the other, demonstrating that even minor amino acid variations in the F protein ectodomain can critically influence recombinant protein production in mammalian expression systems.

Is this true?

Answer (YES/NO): YES